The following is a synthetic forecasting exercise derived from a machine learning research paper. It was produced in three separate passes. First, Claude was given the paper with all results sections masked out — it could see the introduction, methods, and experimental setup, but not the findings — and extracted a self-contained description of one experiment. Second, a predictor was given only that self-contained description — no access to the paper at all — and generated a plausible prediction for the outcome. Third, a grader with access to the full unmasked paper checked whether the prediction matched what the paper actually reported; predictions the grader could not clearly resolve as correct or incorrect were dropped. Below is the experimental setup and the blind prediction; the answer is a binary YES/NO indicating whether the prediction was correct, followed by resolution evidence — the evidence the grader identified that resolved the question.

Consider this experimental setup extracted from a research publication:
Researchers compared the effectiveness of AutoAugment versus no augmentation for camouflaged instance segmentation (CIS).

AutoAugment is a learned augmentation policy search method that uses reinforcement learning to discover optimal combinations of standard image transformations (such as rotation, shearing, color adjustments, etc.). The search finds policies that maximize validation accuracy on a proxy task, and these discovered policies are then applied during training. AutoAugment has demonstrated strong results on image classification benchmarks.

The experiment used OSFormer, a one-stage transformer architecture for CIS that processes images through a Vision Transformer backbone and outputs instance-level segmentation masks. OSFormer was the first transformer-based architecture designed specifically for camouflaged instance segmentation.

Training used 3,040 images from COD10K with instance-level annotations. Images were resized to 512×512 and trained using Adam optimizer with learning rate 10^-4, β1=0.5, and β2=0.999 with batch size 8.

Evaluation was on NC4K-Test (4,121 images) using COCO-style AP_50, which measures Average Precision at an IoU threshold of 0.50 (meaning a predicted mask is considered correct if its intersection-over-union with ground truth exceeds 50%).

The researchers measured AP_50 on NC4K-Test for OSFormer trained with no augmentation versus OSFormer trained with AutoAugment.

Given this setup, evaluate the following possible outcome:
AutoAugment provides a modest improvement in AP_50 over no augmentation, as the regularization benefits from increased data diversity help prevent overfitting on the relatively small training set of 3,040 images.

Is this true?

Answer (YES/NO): NO